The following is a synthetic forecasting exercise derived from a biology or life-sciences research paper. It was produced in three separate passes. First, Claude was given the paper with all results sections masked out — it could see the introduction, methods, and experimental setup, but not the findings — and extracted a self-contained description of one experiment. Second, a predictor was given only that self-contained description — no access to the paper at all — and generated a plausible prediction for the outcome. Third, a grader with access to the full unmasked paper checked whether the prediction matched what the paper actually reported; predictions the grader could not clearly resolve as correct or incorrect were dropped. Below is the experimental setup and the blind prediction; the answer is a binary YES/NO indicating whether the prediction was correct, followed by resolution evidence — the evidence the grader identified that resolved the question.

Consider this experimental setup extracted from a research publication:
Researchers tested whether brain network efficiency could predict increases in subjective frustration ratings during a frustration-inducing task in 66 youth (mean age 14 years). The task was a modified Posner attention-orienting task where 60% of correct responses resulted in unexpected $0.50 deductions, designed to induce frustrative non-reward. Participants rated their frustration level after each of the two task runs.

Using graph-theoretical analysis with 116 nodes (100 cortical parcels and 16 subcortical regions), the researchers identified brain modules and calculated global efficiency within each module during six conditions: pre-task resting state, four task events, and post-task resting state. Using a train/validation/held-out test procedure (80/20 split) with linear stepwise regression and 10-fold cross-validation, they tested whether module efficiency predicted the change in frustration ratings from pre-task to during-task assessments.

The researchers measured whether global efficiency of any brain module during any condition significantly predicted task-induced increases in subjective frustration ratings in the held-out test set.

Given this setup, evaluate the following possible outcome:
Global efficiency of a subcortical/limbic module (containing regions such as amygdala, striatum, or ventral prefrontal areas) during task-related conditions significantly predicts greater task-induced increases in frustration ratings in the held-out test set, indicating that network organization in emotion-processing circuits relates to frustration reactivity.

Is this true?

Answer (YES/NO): NO